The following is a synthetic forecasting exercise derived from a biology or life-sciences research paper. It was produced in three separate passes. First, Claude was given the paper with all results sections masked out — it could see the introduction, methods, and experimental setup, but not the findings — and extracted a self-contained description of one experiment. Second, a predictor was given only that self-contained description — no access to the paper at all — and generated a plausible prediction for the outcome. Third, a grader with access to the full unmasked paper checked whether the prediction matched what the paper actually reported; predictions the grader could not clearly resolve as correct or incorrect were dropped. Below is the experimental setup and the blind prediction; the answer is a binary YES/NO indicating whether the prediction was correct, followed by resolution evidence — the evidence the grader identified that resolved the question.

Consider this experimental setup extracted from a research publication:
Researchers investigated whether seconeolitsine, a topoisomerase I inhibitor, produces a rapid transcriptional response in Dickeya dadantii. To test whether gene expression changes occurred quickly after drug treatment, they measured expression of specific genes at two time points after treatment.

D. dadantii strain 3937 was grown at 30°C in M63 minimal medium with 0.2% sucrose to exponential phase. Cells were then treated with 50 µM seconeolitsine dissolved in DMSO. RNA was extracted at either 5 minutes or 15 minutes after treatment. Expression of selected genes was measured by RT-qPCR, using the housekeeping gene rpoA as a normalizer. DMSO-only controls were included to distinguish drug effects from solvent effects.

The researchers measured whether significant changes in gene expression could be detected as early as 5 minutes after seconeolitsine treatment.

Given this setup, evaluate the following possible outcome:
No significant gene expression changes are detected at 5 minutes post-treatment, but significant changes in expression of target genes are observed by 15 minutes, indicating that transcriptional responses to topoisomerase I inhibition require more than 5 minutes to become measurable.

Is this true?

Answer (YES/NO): NO